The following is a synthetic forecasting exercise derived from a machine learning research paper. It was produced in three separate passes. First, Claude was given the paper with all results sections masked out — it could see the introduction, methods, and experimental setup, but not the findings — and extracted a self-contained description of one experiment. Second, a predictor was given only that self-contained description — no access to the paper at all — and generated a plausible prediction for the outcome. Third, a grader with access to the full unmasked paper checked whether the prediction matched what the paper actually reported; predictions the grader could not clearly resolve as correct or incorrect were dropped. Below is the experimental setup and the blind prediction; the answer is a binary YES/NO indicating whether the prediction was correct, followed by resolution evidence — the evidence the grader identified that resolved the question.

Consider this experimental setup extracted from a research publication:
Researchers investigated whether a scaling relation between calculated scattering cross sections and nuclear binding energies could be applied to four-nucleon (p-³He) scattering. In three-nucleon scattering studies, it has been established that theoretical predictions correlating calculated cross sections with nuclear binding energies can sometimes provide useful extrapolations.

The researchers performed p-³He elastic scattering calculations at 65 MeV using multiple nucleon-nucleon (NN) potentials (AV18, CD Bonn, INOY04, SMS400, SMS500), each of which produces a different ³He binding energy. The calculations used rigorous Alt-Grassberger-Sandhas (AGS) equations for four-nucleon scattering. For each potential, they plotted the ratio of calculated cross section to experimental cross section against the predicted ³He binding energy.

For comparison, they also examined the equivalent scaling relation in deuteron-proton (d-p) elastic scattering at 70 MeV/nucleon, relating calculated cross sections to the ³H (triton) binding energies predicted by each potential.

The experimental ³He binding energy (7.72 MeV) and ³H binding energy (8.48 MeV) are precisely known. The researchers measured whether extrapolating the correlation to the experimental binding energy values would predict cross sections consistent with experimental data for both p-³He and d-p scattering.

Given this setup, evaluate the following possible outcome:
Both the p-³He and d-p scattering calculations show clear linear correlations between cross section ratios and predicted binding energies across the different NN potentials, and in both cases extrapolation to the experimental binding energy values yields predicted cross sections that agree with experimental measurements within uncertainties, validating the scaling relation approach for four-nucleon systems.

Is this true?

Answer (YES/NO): NO